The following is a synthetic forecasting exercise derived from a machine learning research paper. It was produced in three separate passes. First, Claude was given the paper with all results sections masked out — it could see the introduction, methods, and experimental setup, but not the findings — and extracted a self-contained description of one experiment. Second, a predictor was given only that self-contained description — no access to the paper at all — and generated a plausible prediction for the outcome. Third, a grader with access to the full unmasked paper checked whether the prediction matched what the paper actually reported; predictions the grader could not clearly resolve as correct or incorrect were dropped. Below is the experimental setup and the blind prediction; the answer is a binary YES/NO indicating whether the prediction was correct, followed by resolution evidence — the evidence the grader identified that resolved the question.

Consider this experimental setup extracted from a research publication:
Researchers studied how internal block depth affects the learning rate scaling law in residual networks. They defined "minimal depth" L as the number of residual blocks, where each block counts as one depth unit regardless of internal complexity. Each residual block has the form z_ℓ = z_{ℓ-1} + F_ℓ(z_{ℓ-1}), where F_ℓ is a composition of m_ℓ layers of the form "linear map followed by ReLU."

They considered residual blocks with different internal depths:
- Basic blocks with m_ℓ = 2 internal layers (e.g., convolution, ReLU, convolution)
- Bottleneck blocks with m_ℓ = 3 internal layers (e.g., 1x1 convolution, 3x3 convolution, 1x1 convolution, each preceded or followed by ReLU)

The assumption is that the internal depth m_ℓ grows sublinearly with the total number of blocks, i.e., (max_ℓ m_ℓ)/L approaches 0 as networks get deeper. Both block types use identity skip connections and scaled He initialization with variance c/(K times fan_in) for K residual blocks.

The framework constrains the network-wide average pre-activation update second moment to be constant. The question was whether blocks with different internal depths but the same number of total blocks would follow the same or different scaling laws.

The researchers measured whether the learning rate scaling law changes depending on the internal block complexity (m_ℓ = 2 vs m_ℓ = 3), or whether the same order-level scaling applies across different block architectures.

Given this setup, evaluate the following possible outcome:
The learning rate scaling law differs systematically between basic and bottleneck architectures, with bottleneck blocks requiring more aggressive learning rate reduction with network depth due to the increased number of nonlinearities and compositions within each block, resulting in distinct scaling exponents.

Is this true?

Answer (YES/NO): NO